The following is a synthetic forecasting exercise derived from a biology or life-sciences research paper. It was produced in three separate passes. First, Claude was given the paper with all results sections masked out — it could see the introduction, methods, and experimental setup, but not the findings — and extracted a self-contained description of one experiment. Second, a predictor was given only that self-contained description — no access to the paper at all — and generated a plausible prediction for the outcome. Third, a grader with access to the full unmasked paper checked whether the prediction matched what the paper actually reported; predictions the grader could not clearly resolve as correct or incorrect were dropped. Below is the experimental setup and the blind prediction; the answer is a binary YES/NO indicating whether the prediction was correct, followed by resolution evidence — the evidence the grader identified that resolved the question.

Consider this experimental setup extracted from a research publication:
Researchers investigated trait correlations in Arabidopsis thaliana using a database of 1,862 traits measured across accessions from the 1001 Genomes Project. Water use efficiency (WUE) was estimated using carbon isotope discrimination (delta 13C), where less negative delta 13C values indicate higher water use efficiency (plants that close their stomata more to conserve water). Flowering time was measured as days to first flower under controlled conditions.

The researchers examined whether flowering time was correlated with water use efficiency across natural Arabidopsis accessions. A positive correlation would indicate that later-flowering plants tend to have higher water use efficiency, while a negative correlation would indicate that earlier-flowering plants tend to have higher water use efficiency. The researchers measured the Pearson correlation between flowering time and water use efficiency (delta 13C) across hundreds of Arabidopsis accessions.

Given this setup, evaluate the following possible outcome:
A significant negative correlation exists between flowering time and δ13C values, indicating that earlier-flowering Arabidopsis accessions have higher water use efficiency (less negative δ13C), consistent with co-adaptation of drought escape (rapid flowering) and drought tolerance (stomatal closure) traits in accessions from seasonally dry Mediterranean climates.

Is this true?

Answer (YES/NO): NO